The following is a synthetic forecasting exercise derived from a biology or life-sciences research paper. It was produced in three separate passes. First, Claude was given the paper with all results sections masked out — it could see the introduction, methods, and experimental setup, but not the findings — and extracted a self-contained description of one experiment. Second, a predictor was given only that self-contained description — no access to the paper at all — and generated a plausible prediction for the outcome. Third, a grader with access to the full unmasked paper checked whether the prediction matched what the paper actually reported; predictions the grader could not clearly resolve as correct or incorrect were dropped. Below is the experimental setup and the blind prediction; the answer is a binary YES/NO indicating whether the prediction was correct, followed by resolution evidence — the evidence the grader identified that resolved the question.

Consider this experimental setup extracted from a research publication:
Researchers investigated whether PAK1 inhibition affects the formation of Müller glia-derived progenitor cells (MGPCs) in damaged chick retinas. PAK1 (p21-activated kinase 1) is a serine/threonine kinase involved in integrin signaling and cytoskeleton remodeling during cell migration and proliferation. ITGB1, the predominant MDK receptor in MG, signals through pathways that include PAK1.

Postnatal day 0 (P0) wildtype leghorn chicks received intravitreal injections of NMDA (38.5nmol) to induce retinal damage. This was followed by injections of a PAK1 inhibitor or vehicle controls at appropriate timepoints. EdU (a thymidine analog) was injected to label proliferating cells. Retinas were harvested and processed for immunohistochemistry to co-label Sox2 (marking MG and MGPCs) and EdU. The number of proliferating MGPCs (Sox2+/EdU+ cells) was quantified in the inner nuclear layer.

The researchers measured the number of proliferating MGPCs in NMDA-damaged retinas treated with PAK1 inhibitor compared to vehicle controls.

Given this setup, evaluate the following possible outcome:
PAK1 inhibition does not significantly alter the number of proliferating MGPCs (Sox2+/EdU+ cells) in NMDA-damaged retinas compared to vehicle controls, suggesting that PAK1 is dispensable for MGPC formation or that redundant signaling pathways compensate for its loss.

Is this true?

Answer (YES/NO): NO